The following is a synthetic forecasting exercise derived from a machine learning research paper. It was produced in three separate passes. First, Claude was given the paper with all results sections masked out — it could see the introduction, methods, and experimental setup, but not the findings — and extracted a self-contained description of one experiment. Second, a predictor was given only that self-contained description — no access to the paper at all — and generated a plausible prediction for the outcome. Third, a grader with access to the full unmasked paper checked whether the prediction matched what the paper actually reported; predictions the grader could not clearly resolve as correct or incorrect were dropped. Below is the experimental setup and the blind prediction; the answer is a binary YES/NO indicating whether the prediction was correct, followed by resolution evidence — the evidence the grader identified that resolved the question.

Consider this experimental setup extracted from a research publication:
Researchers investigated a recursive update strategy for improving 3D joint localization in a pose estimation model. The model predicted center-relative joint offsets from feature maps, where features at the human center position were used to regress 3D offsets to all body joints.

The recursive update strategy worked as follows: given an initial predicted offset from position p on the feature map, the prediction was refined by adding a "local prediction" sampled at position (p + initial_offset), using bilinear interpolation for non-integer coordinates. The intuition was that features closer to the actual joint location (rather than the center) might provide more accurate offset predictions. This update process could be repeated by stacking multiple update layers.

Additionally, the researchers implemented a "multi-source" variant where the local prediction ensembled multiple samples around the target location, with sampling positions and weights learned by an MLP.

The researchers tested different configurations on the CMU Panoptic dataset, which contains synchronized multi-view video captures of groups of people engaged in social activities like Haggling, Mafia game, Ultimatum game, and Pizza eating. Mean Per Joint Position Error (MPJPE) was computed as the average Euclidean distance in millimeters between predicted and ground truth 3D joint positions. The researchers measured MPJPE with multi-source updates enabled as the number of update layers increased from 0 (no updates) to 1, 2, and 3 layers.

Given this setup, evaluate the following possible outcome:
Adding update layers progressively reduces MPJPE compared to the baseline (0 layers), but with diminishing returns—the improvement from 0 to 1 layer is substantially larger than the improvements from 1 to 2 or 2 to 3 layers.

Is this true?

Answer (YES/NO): YES